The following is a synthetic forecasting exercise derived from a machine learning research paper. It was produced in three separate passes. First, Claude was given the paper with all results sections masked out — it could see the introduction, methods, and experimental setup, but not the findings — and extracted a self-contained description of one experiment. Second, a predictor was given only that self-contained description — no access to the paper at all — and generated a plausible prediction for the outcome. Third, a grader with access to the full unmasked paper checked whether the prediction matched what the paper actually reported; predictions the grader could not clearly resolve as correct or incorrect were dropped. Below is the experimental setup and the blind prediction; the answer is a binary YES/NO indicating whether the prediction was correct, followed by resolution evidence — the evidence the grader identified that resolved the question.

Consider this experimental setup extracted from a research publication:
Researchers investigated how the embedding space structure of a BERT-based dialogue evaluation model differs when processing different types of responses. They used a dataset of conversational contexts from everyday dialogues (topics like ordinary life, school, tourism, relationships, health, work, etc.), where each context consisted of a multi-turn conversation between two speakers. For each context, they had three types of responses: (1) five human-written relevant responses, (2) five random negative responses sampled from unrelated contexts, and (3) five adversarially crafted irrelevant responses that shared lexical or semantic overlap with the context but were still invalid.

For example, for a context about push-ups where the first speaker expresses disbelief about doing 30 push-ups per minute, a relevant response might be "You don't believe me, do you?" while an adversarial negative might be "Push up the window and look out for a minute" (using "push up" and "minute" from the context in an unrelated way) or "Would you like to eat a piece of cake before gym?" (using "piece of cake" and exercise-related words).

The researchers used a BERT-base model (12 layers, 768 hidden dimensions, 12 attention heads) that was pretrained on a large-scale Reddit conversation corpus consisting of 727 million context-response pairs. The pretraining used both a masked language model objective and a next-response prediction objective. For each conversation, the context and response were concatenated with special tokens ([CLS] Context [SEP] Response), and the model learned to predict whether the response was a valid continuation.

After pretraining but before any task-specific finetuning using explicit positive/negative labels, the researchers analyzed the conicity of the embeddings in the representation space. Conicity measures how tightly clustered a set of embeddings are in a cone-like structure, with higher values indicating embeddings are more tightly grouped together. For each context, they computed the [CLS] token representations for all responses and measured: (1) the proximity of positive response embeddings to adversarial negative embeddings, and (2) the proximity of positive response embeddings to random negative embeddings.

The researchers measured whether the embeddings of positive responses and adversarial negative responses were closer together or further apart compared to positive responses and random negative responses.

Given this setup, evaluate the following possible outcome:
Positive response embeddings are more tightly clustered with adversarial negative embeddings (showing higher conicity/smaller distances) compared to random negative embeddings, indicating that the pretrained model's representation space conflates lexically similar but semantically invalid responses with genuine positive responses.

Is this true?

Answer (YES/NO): YES